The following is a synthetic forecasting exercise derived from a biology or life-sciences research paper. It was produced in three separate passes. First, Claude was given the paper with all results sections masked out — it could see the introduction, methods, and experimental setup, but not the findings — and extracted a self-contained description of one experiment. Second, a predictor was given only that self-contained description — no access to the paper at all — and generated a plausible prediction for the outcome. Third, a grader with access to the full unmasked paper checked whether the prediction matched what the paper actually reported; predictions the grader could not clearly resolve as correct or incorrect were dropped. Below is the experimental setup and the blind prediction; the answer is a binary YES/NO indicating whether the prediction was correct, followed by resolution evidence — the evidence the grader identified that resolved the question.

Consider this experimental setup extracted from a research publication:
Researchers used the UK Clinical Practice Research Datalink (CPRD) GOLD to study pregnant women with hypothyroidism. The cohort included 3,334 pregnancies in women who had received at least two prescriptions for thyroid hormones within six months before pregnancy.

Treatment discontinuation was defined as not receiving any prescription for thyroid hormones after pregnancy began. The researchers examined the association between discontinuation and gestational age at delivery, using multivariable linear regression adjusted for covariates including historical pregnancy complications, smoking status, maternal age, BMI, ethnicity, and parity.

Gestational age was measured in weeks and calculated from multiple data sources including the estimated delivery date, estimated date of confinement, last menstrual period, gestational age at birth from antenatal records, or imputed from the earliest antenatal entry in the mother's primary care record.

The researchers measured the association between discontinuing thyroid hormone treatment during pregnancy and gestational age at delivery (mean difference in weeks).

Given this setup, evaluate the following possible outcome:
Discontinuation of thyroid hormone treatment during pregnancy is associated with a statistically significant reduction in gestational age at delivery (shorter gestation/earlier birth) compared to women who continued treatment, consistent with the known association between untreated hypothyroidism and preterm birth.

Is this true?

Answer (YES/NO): NO